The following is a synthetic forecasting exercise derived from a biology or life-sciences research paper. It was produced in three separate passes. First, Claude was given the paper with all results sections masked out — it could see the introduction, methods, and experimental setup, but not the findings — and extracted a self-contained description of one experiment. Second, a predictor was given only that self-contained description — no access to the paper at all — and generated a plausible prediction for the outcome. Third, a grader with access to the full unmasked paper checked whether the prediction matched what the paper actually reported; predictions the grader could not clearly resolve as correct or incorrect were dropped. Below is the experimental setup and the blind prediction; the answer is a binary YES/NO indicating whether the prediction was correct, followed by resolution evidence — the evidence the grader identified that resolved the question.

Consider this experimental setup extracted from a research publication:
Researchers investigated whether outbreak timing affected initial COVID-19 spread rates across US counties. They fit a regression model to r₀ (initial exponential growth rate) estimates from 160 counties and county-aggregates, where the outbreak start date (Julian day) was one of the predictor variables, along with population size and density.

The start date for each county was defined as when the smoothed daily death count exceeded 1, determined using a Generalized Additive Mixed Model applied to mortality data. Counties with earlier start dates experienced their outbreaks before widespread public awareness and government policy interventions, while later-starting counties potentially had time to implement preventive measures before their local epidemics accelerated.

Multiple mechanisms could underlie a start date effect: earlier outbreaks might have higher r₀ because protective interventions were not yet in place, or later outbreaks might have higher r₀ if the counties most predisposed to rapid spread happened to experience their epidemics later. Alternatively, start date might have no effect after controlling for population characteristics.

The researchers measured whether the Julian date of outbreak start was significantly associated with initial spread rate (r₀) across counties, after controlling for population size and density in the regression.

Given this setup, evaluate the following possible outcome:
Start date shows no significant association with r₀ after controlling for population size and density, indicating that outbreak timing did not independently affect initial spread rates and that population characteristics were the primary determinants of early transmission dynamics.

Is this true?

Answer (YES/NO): NO